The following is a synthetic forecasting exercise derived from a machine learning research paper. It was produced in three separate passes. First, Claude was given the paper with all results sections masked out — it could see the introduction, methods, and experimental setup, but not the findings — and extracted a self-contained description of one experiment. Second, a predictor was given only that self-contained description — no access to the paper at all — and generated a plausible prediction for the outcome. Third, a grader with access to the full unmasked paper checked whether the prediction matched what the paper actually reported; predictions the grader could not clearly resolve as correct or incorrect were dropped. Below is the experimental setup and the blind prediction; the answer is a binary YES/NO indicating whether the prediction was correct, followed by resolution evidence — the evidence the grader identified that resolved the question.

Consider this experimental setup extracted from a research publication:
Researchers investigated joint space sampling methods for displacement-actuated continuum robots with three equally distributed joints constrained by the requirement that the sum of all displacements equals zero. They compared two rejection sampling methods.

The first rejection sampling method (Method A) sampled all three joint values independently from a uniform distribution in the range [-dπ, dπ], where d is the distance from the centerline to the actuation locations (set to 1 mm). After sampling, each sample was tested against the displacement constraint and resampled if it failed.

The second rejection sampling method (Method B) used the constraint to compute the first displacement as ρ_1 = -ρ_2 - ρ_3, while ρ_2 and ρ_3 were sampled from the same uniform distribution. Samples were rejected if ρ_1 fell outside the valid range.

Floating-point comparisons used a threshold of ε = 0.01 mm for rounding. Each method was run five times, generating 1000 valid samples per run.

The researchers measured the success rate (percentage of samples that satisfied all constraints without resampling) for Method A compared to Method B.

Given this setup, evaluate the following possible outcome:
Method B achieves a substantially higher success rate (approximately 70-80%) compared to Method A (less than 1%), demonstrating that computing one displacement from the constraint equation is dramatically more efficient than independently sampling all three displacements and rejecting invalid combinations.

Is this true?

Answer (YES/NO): YES